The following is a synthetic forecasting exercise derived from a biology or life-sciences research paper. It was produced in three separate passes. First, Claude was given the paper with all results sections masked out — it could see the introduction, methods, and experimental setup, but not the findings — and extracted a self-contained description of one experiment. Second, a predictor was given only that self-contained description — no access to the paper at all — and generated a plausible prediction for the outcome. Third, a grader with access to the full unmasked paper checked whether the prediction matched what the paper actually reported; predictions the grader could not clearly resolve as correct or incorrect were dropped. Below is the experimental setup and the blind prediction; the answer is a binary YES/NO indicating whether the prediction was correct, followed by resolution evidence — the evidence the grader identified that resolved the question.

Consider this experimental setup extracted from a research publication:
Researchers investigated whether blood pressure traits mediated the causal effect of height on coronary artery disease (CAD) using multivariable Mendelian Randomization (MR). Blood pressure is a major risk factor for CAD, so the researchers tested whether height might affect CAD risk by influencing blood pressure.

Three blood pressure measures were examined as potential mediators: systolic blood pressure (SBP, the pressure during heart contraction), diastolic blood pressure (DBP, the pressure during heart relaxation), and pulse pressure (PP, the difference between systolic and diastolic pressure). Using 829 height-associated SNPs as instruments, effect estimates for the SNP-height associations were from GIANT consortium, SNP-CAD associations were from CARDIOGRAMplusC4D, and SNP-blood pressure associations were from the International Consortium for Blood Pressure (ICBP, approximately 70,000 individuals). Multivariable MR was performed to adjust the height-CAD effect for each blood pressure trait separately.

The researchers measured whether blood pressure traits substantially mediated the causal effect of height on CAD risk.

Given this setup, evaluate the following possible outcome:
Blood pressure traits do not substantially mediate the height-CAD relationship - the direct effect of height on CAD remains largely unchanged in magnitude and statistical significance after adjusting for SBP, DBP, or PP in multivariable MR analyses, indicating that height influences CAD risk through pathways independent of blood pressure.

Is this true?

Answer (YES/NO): YES